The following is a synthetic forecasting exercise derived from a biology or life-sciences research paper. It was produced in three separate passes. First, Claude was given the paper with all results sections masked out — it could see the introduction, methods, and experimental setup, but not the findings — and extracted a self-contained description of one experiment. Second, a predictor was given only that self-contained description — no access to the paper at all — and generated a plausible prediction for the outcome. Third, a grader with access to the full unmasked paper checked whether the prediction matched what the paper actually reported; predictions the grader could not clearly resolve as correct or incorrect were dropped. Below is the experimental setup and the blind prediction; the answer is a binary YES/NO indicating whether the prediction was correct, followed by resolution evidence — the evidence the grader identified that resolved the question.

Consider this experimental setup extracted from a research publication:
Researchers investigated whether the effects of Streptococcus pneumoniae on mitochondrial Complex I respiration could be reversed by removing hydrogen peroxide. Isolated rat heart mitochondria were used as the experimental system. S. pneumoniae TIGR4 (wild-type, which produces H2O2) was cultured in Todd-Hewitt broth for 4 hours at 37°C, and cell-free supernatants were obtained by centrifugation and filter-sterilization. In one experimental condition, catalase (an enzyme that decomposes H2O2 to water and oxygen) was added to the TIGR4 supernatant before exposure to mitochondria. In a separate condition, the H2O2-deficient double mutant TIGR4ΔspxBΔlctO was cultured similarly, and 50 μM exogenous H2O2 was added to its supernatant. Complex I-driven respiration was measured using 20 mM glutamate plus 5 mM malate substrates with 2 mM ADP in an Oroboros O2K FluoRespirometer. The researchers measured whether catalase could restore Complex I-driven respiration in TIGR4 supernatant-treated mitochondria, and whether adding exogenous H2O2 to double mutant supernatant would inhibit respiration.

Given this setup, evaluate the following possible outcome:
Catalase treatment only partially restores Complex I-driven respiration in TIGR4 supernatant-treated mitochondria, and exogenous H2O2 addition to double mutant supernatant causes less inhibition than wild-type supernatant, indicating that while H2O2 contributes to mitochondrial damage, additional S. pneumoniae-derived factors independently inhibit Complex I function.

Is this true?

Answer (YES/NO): NO